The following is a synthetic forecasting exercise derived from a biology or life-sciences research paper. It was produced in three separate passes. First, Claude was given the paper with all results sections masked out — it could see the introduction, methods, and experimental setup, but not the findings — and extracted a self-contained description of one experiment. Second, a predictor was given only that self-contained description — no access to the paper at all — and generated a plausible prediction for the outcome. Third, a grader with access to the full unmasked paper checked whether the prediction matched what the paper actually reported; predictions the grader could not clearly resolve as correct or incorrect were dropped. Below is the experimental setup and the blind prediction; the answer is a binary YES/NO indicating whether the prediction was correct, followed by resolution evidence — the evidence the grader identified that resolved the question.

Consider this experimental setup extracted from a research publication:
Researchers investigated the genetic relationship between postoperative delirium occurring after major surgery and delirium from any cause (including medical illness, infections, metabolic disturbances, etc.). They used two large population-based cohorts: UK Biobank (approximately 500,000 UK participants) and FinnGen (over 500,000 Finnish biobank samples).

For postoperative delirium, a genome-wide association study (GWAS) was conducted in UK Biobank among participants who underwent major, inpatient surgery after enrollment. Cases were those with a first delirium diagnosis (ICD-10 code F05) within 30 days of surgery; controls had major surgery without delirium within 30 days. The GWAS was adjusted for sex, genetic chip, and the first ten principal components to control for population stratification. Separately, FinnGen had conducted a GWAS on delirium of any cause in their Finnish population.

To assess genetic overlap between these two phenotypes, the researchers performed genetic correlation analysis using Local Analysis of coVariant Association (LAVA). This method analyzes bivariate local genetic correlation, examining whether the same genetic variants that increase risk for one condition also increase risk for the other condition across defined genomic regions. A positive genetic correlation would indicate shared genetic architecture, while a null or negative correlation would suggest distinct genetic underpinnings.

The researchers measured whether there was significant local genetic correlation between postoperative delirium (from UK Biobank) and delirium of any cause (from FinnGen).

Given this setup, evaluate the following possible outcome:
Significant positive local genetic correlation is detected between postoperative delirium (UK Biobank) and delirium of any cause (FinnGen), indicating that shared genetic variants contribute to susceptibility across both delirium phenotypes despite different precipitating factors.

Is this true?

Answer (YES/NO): YES